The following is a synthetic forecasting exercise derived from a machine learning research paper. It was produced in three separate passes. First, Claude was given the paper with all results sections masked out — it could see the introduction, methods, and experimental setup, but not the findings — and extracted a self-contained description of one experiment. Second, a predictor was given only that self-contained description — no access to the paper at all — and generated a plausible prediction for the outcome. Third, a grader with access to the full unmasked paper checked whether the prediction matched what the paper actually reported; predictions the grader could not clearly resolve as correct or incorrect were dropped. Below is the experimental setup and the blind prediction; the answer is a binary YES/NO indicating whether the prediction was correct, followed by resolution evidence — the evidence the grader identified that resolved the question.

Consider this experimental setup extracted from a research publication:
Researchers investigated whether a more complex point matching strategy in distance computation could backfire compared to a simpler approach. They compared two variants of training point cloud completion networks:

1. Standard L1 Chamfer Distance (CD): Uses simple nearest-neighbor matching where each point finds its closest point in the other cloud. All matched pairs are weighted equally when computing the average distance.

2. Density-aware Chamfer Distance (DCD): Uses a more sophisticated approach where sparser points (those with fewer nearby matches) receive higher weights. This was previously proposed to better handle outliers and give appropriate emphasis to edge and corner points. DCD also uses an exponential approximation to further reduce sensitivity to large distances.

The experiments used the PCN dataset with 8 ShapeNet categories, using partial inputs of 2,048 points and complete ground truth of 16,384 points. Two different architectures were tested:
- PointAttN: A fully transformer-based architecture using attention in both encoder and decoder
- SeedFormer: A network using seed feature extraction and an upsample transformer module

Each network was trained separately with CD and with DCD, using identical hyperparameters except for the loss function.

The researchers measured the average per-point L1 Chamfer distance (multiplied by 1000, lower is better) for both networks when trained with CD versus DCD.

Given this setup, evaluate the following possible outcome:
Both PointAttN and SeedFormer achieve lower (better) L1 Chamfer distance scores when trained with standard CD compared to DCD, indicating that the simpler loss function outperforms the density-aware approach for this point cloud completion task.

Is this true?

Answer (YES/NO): YES